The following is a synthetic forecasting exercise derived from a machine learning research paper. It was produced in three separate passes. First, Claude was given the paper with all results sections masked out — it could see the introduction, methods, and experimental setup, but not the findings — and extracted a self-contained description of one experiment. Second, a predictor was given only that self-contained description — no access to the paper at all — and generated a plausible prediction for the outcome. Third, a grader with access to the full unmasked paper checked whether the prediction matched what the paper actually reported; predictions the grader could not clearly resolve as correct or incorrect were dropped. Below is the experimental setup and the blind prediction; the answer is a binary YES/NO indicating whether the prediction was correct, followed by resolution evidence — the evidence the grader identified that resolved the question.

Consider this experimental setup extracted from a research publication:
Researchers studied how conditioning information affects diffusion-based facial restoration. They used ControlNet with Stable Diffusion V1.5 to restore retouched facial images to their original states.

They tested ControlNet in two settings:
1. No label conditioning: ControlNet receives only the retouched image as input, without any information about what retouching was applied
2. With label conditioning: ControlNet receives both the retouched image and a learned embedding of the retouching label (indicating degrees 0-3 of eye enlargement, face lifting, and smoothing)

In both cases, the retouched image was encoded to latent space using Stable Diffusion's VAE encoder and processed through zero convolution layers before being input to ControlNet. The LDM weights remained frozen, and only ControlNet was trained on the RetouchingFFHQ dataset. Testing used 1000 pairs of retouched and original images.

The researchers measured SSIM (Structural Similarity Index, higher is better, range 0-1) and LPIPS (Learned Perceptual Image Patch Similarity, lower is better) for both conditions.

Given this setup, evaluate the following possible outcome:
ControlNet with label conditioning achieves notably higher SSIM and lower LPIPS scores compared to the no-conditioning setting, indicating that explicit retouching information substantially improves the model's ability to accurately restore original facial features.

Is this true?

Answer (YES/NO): YES